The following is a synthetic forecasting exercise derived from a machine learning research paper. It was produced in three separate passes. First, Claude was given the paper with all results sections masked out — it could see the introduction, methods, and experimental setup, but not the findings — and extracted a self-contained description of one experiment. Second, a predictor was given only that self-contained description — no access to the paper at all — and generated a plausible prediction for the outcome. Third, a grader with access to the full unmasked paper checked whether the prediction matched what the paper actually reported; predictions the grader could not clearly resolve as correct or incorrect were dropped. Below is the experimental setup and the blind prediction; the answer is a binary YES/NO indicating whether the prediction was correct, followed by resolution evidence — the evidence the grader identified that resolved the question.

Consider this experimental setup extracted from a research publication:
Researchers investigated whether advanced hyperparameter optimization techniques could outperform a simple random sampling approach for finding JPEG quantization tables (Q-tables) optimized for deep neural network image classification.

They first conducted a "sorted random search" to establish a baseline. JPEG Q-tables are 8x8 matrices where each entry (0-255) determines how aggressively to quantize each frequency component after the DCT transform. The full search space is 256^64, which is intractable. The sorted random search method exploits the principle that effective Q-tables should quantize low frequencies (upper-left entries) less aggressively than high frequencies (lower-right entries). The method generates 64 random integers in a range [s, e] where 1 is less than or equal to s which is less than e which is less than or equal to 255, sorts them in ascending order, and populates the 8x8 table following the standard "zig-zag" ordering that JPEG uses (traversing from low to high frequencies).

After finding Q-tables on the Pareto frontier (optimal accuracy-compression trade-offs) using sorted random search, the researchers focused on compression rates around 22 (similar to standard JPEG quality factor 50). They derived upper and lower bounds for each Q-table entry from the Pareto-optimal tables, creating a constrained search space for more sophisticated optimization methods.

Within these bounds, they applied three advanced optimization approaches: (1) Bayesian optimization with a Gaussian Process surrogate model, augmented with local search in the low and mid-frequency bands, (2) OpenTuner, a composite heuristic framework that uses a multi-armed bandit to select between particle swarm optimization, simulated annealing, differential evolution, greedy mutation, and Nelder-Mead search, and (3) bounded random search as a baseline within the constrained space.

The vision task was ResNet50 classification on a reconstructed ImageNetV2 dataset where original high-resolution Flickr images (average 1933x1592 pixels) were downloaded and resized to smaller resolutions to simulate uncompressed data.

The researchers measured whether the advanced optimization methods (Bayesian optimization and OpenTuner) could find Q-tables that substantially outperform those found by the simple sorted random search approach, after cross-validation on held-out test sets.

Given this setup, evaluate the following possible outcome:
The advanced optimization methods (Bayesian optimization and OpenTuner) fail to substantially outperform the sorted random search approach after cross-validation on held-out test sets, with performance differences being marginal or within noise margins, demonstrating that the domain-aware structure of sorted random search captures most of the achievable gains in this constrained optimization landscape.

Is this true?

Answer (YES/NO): YES